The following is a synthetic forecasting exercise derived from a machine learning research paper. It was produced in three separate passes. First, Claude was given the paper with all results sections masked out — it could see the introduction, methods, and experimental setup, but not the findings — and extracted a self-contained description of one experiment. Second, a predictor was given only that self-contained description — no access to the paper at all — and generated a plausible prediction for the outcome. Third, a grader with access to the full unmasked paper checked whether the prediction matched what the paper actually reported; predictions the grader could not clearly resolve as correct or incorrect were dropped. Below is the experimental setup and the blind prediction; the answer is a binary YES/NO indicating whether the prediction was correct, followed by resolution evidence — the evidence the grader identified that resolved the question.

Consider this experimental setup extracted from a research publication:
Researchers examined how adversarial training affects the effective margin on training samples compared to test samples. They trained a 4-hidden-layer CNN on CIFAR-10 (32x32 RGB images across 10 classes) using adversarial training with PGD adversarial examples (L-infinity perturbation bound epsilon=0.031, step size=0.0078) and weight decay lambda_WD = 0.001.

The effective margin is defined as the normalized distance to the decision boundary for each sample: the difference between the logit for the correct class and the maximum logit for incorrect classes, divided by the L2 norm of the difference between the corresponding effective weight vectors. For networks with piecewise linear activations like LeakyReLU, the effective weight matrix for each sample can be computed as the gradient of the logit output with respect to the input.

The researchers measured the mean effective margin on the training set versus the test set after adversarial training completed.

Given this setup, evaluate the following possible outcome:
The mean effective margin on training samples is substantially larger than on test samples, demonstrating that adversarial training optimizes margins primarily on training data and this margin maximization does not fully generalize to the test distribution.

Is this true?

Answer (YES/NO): NO